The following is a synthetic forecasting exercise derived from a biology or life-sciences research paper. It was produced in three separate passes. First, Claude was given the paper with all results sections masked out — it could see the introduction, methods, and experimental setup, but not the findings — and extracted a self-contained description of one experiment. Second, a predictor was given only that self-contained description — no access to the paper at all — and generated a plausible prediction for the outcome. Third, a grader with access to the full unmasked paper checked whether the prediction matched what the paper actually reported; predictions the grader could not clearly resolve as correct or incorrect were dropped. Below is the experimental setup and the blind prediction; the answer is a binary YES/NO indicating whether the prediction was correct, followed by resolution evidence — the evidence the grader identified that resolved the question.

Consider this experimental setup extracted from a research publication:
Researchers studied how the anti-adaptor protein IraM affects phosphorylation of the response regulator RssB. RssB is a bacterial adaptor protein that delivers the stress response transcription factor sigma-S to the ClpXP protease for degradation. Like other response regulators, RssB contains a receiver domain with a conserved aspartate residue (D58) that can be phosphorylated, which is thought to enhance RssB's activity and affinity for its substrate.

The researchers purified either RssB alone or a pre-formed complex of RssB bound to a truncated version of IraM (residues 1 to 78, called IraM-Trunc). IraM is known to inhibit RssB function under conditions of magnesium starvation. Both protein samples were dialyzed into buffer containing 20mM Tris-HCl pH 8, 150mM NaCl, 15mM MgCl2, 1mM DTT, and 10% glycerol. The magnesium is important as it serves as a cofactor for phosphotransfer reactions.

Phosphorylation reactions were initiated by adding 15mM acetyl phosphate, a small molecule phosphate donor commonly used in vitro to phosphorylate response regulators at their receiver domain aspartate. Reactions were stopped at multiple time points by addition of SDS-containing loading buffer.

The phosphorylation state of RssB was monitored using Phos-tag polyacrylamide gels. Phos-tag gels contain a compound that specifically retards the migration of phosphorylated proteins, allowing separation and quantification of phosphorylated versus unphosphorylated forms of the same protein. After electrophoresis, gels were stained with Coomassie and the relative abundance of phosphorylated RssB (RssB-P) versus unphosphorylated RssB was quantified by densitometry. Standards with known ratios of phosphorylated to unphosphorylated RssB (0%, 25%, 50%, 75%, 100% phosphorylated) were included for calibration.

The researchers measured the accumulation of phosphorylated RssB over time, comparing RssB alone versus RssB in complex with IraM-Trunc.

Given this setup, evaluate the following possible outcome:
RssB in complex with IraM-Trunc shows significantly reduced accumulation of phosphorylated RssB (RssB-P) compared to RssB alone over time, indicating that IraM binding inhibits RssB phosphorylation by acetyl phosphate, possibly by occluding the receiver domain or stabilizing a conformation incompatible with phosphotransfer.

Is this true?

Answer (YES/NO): NO